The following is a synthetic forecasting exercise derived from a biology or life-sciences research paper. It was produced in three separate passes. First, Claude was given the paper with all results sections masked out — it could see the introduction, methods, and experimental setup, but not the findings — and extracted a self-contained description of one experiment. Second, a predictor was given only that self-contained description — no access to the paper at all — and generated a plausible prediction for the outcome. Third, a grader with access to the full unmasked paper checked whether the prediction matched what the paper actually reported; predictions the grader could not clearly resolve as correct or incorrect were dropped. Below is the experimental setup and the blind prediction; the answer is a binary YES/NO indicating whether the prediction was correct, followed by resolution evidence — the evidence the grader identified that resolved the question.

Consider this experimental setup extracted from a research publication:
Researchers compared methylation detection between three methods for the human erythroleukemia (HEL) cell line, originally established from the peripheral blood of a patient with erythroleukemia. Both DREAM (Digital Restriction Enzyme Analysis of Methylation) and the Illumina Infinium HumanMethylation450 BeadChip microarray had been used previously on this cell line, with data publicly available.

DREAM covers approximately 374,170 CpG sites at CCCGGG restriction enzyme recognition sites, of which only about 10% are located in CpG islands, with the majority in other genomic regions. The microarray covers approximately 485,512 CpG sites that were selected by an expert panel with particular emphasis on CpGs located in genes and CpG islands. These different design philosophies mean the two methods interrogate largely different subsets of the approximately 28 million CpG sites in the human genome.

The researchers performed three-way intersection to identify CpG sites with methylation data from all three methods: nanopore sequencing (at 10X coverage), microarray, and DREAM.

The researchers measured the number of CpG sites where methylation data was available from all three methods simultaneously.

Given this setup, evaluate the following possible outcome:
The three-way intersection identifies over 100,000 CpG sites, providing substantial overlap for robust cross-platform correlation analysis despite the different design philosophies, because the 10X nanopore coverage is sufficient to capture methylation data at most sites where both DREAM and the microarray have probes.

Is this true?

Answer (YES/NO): NO